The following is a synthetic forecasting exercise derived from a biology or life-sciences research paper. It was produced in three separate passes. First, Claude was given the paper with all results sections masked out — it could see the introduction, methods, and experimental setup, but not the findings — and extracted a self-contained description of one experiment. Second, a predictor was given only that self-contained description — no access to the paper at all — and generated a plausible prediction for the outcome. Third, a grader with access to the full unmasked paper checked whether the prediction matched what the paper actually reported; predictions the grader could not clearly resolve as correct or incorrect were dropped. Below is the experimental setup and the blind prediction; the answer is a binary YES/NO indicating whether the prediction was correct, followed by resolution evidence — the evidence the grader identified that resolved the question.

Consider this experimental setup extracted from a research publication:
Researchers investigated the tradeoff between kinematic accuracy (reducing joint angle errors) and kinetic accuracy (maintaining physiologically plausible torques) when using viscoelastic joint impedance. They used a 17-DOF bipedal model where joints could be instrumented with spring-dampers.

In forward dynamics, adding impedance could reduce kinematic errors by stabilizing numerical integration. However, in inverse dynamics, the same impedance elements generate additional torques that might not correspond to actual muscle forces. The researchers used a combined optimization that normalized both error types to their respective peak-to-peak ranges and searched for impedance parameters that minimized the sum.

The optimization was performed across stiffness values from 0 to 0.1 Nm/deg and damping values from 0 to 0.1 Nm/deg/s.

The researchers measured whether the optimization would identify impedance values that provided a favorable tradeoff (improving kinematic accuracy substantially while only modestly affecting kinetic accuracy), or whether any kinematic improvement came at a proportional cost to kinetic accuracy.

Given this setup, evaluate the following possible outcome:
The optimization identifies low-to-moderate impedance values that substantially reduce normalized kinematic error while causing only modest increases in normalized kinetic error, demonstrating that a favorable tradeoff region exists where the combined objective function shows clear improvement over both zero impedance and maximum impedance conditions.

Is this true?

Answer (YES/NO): YES